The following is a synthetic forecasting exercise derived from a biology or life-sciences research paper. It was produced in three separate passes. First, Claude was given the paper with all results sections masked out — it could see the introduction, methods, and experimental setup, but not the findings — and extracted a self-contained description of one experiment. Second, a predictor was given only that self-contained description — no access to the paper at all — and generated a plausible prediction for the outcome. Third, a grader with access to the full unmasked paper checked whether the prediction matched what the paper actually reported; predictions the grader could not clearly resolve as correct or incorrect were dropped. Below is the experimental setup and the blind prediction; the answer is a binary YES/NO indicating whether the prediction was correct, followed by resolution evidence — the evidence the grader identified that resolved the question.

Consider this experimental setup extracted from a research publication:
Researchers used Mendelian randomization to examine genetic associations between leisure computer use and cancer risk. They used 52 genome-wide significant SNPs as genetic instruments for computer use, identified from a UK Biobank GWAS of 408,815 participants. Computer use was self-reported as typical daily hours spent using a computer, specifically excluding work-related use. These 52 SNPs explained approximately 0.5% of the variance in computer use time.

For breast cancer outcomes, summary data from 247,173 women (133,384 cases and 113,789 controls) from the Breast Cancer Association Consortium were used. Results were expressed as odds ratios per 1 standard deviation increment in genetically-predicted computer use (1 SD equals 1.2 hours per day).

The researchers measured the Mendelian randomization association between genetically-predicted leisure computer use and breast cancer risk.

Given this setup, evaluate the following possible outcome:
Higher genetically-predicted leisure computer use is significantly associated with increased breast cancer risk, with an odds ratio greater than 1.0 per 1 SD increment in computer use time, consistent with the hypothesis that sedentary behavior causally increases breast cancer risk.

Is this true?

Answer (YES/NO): NO